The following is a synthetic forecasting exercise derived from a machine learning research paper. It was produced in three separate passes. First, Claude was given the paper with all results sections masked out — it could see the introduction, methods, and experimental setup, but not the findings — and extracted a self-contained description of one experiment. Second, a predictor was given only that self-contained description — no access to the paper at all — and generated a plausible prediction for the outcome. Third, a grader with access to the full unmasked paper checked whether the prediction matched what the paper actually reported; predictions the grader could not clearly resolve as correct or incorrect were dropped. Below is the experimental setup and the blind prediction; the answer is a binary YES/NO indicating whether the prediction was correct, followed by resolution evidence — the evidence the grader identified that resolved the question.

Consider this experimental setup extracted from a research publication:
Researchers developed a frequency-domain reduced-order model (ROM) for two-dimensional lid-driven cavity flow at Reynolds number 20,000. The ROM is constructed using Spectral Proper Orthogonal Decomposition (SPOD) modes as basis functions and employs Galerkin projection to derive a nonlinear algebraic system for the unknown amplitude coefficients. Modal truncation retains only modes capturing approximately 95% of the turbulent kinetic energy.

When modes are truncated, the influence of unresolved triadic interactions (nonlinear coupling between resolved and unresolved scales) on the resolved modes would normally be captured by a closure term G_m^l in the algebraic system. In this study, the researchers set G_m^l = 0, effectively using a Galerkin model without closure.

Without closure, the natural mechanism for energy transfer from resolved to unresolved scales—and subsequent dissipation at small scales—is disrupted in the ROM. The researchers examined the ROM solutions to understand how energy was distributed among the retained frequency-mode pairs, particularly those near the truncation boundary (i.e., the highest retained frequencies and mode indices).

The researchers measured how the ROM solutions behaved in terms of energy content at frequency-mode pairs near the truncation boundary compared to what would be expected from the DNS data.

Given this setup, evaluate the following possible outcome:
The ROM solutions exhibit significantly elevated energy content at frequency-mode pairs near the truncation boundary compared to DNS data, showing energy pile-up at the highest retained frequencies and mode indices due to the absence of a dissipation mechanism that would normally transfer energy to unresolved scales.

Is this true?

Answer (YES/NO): YES